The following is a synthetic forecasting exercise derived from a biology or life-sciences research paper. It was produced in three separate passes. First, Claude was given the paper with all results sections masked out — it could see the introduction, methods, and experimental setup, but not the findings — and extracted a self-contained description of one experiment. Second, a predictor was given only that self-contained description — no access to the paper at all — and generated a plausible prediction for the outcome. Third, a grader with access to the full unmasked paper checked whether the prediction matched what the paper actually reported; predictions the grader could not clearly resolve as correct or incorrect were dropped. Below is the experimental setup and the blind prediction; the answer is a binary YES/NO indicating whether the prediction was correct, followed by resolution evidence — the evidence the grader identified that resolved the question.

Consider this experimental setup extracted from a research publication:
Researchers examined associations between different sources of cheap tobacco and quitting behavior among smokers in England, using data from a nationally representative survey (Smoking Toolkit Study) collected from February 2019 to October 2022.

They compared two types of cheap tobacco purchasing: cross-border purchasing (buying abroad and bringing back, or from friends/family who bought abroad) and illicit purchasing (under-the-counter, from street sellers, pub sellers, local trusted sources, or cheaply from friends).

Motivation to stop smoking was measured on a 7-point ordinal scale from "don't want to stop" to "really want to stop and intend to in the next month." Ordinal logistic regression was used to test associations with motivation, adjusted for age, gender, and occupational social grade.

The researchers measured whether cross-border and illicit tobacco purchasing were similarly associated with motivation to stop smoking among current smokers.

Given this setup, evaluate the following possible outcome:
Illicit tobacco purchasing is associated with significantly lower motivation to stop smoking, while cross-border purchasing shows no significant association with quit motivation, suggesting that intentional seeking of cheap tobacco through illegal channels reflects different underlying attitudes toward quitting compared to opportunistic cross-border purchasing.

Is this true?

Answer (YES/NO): NO